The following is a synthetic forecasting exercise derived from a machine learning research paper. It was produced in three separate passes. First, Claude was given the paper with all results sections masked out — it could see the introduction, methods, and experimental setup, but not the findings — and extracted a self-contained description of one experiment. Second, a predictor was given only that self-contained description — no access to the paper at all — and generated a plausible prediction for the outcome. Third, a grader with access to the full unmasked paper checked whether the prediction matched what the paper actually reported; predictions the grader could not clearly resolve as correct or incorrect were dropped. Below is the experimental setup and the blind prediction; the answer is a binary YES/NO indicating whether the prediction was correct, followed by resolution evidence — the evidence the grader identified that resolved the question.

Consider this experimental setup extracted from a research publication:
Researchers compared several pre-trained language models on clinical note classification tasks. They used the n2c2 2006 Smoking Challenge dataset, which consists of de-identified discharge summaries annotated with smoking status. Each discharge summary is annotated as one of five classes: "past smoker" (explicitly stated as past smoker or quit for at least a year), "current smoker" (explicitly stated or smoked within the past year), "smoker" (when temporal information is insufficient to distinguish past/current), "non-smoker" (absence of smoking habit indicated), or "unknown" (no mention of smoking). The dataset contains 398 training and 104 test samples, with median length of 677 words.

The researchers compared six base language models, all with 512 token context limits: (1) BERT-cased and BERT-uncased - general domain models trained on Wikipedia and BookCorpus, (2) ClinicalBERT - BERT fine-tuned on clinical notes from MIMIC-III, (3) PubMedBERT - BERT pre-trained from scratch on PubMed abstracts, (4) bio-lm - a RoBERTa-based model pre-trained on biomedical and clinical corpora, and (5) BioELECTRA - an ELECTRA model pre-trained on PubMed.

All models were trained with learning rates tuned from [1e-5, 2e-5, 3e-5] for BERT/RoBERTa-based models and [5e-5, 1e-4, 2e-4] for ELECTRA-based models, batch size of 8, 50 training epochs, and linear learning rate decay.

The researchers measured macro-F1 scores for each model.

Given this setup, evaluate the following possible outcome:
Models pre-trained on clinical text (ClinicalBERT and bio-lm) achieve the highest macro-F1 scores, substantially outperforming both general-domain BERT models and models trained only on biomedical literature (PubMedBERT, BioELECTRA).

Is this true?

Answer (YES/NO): NO